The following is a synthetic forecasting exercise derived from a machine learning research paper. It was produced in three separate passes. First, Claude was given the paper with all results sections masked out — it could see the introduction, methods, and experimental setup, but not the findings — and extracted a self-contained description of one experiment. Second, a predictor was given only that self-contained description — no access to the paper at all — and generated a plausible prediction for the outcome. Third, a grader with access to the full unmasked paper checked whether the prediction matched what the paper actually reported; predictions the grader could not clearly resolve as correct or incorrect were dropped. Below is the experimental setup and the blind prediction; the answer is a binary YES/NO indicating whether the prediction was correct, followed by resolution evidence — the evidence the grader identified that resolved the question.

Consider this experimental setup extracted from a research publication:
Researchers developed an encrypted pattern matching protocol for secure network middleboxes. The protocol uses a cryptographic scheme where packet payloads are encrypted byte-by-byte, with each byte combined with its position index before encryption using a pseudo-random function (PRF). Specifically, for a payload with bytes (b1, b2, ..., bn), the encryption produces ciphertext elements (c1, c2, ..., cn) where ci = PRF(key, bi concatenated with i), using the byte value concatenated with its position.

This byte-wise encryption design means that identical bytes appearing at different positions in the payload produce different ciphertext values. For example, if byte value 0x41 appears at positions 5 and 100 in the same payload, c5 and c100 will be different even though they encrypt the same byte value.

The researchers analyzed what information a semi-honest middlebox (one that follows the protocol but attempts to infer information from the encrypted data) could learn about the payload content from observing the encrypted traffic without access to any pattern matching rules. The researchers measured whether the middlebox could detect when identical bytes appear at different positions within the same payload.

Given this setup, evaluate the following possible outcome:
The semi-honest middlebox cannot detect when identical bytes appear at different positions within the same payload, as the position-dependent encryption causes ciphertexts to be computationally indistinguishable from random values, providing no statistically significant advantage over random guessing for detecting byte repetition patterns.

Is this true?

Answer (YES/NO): YES